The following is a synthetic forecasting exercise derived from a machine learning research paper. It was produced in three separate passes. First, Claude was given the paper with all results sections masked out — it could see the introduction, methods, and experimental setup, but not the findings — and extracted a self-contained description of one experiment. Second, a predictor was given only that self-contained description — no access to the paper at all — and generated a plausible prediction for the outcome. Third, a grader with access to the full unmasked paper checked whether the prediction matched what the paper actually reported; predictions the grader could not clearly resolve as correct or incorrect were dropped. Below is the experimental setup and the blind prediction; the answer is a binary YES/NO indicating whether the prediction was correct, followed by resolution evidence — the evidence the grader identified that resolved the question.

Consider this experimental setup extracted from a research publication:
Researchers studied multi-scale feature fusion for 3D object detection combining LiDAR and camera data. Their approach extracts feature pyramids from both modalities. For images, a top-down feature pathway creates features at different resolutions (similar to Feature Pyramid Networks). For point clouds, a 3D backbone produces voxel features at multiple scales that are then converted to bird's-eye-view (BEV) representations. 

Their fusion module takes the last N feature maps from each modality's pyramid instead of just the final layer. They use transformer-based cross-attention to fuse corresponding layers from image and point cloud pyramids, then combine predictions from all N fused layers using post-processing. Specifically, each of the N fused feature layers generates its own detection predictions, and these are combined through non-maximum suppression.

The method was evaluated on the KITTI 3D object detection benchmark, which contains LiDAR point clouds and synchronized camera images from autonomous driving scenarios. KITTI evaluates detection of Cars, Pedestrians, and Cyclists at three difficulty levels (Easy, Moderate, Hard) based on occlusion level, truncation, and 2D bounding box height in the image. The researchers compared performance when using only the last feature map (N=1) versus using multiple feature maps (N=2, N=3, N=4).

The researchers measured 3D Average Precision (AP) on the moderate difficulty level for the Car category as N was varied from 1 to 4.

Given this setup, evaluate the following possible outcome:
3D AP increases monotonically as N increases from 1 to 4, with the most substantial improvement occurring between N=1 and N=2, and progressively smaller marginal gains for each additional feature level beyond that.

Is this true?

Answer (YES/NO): YES